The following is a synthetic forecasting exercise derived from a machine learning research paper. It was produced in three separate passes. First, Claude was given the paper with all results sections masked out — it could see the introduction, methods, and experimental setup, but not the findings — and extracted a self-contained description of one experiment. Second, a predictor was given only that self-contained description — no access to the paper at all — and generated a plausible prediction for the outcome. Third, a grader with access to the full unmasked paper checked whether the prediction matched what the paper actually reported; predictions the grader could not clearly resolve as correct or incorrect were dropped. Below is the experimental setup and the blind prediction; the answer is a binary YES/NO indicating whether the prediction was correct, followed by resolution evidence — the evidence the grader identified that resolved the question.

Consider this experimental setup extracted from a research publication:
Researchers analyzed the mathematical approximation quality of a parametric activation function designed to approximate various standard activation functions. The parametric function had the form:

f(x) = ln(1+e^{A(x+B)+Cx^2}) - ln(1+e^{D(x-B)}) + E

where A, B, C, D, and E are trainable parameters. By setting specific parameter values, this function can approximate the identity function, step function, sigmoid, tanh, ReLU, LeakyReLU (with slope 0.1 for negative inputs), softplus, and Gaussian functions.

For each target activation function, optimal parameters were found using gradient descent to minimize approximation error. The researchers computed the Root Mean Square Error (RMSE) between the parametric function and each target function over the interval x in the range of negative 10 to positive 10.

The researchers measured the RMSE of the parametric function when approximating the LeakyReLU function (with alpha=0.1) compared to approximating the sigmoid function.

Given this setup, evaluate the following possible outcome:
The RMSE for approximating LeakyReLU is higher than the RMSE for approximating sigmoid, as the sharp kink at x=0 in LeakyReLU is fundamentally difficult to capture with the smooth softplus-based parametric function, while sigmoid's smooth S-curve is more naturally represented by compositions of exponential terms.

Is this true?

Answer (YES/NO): YES